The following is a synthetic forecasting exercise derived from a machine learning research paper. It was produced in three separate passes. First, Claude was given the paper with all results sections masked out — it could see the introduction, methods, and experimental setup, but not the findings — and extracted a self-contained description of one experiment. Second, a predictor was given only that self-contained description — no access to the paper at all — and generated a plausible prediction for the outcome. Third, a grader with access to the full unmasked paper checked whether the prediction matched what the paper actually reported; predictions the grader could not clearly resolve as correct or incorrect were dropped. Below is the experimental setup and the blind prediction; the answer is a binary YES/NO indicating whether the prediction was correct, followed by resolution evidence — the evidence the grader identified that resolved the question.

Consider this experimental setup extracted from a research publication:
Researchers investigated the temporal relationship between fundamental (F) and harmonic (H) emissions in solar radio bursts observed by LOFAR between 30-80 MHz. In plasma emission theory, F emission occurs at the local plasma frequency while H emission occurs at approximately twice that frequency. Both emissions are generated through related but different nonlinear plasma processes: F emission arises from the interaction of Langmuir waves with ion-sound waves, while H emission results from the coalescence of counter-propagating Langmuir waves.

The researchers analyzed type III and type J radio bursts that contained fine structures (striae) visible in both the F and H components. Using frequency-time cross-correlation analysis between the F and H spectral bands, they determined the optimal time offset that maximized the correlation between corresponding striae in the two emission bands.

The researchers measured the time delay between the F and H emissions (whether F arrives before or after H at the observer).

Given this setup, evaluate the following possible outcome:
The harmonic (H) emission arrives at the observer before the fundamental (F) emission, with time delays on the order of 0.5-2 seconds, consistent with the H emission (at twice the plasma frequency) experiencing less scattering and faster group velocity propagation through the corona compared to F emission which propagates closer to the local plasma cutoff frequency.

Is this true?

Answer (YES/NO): YES